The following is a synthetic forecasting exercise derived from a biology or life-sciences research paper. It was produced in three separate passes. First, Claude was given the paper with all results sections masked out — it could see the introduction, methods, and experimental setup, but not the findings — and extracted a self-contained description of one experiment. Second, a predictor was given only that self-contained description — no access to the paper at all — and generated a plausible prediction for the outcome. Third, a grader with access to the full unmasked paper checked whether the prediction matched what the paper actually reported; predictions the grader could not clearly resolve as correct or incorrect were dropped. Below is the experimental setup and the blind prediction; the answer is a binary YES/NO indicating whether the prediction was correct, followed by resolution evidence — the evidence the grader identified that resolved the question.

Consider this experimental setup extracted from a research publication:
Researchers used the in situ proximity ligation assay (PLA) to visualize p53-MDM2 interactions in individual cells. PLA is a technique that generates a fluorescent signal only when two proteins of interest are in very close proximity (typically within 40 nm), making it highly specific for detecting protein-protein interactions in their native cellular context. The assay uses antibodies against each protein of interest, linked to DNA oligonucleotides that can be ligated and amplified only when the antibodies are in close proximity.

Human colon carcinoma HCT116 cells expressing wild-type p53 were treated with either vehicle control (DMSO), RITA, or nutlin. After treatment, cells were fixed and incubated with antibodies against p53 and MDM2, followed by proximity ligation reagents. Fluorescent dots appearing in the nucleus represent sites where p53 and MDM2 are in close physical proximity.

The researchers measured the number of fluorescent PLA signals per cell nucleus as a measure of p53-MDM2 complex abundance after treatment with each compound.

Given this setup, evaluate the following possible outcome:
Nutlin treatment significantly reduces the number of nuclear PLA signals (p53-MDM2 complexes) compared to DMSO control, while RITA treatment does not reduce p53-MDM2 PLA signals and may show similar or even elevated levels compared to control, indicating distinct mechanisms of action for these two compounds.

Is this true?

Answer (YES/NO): NO